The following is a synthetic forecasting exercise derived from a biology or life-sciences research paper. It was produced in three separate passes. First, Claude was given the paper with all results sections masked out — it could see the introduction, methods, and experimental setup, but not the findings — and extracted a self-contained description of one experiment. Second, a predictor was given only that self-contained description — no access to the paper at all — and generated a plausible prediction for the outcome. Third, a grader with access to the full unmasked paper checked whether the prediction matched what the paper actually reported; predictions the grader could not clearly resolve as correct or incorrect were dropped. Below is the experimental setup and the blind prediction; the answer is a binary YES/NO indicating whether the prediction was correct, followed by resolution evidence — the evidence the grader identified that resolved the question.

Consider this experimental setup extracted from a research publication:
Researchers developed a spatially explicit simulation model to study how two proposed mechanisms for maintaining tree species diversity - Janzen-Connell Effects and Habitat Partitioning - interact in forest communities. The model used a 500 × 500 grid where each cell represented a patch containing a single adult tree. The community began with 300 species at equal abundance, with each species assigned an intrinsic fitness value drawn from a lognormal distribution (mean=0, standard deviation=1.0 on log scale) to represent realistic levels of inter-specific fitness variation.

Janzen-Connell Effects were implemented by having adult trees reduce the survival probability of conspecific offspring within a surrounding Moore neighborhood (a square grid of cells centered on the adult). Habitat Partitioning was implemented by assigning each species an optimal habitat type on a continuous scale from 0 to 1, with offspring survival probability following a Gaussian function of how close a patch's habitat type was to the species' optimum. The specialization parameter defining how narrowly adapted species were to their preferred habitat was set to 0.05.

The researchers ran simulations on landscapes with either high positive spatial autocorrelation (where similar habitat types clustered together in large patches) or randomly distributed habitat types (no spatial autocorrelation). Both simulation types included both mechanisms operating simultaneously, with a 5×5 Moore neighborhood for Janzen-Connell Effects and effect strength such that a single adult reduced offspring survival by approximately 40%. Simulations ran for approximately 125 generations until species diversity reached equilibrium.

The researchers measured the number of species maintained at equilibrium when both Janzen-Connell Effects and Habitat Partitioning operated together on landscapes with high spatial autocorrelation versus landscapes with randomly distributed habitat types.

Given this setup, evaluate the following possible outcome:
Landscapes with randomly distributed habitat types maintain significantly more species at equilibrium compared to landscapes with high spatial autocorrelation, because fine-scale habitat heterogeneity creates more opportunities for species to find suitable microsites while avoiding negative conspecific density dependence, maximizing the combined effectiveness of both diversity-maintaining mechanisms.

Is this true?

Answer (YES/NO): NO